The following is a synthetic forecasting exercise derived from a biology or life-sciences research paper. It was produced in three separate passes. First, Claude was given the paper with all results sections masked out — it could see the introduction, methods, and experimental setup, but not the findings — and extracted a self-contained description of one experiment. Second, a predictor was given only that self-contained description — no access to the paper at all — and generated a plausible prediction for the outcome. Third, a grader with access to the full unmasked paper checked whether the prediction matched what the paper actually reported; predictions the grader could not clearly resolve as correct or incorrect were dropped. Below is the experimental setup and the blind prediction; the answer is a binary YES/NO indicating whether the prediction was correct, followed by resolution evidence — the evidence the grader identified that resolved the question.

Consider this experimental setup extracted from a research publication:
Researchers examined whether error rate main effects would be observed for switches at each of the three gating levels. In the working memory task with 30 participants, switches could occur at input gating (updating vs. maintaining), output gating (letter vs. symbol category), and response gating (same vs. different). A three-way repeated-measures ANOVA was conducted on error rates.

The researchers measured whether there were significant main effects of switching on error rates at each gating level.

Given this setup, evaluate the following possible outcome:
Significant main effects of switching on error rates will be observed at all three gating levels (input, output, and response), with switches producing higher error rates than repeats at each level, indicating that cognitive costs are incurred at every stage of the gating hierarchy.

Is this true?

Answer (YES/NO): NO